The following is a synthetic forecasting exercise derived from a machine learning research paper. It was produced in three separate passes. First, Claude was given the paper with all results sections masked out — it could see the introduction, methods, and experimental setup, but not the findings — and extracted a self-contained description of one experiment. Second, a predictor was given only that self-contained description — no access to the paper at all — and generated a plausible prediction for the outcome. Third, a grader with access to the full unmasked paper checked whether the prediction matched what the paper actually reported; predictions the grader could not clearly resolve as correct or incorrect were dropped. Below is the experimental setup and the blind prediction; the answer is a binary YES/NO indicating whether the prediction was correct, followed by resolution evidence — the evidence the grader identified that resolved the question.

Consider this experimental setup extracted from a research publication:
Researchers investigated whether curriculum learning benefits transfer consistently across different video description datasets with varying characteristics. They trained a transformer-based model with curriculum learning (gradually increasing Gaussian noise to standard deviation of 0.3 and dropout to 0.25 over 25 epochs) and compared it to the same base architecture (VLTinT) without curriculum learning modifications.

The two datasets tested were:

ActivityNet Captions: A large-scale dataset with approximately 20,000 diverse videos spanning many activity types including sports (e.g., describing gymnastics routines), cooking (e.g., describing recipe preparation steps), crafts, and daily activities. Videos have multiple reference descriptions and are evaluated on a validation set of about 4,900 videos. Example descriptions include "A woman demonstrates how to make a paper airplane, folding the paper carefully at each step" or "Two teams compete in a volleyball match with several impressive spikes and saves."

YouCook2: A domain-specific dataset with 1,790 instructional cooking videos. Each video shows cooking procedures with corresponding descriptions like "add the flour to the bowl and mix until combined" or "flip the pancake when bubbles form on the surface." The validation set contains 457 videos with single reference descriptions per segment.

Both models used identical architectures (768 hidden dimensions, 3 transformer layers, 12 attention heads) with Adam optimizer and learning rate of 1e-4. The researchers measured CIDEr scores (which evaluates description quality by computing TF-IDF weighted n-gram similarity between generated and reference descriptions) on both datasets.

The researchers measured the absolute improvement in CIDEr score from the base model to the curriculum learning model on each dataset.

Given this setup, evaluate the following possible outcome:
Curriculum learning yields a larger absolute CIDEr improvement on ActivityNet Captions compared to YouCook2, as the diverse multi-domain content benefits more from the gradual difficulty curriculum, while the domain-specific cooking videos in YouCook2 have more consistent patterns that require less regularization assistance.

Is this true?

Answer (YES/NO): YES